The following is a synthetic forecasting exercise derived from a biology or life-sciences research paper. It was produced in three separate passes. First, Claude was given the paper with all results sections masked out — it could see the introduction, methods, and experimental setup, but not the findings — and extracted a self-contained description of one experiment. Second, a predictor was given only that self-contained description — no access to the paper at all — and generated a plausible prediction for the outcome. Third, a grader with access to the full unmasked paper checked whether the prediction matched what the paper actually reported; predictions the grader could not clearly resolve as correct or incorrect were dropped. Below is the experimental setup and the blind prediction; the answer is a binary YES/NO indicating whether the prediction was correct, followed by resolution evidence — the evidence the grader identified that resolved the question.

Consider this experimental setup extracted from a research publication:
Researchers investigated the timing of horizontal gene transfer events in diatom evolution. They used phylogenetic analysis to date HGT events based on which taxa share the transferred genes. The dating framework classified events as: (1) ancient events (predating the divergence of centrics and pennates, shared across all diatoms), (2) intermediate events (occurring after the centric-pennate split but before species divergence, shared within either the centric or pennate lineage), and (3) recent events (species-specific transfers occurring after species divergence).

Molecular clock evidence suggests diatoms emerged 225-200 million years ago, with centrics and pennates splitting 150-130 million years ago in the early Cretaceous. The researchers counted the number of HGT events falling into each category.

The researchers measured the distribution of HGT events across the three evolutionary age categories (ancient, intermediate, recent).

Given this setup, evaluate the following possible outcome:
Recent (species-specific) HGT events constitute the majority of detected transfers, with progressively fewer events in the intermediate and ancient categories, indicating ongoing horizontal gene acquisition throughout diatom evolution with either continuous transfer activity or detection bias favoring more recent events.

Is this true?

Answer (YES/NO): NO